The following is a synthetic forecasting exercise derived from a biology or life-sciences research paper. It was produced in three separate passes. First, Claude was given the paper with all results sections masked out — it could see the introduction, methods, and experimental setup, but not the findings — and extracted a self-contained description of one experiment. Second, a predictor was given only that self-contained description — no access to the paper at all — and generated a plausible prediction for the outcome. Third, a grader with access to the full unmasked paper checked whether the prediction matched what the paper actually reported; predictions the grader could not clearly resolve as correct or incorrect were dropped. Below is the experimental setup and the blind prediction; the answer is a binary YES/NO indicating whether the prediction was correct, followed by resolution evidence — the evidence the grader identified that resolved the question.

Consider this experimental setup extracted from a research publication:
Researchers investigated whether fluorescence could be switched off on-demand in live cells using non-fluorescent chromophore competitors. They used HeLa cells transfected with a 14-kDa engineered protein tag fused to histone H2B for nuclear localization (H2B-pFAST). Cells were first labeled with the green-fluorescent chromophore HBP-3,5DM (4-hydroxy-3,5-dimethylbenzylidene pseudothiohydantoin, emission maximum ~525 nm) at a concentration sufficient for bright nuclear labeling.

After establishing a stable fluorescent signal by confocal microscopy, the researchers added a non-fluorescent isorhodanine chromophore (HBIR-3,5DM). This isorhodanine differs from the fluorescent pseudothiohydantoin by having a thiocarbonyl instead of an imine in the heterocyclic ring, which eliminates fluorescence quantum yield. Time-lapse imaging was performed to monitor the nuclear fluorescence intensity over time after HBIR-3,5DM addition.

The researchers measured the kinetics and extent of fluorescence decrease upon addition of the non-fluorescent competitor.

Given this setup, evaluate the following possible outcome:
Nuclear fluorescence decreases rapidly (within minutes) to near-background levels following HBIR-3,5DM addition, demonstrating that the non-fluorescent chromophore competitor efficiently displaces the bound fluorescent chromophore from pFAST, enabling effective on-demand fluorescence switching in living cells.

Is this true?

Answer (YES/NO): YES